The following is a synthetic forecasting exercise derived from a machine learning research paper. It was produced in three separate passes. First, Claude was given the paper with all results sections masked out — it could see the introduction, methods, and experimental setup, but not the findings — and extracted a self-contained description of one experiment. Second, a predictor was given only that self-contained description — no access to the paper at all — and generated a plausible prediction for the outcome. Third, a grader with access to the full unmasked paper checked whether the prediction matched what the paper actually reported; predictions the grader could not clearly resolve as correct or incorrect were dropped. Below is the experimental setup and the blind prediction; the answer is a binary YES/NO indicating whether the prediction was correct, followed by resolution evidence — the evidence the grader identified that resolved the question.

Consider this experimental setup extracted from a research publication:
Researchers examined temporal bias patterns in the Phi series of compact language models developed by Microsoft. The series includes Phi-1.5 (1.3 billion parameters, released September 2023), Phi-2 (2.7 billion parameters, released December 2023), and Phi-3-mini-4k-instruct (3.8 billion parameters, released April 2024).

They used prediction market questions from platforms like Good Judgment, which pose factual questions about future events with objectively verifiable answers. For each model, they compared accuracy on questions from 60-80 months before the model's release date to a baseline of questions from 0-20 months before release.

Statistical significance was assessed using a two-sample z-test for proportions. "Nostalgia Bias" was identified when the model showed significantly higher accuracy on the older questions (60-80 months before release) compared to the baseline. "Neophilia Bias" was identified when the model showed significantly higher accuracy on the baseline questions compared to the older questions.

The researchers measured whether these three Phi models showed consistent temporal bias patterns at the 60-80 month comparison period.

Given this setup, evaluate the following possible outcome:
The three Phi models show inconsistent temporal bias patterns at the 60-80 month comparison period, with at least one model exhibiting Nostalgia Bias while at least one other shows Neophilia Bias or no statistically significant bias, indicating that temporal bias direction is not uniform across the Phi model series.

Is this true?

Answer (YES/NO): NO